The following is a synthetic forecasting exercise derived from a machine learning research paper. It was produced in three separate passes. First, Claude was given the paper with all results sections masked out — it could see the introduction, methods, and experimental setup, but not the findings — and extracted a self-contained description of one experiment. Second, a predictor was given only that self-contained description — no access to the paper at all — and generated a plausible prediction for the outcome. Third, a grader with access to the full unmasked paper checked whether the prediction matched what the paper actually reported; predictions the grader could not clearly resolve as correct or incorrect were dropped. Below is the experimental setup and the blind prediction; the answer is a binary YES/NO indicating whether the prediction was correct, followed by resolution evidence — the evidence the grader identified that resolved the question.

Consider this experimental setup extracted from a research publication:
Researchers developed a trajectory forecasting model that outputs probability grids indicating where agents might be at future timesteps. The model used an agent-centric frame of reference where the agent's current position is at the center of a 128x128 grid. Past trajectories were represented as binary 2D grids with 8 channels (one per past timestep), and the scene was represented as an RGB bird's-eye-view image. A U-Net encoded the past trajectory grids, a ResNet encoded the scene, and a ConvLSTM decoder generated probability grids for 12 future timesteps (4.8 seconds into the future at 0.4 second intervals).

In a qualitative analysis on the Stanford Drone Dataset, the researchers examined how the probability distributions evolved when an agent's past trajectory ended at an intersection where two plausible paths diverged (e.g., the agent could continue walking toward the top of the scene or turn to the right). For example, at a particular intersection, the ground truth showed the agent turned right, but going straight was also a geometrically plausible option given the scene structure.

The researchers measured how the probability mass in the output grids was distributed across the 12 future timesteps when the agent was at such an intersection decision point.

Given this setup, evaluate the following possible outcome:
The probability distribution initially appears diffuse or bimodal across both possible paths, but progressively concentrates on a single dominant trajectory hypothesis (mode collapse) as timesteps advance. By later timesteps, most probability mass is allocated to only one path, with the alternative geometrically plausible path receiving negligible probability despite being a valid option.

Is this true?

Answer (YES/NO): NO